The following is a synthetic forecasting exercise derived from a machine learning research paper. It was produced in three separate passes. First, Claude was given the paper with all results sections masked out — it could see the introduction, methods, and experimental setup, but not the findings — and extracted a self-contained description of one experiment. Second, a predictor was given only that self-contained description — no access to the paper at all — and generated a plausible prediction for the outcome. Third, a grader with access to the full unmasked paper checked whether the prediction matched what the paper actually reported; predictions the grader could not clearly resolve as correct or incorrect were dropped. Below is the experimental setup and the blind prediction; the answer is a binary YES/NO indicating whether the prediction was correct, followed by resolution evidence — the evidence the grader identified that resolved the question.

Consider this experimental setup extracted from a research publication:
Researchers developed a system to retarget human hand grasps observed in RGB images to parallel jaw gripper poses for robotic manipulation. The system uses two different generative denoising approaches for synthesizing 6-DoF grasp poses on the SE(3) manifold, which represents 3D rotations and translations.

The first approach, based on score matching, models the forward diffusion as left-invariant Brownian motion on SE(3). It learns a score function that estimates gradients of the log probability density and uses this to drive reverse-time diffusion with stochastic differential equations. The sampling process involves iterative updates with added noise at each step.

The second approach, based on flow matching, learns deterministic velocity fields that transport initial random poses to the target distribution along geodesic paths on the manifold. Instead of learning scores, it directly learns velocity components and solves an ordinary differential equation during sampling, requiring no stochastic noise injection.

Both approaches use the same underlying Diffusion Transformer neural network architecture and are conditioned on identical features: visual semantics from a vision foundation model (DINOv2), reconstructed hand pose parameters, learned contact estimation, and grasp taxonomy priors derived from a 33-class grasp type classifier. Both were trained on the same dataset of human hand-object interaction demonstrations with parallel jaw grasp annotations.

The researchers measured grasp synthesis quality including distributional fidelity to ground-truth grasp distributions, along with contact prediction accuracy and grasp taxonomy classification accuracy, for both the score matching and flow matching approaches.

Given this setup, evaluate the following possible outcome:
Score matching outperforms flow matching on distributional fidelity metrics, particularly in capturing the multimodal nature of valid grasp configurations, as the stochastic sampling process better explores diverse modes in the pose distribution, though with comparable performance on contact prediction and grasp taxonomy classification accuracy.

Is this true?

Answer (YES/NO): NO